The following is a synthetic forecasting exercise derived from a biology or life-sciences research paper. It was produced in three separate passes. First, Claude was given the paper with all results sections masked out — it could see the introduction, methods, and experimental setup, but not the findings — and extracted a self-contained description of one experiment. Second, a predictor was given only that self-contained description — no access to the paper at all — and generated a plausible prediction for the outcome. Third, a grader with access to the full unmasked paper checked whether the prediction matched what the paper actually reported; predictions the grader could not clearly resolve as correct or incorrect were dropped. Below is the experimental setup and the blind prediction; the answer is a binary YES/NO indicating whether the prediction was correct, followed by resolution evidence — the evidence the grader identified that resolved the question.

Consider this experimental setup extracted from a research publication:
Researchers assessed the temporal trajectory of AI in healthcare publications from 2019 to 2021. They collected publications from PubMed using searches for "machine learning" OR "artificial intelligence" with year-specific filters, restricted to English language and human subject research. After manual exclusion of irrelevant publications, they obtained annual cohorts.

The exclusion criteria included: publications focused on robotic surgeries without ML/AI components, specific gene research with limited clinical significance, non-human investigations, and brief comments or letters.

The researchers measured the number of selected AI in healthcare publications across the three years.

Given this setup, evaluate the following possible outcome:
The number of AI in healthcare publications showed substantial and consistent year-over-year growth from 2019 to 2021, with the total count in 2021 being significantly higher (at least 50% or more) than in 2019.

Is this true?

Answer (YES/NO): NO